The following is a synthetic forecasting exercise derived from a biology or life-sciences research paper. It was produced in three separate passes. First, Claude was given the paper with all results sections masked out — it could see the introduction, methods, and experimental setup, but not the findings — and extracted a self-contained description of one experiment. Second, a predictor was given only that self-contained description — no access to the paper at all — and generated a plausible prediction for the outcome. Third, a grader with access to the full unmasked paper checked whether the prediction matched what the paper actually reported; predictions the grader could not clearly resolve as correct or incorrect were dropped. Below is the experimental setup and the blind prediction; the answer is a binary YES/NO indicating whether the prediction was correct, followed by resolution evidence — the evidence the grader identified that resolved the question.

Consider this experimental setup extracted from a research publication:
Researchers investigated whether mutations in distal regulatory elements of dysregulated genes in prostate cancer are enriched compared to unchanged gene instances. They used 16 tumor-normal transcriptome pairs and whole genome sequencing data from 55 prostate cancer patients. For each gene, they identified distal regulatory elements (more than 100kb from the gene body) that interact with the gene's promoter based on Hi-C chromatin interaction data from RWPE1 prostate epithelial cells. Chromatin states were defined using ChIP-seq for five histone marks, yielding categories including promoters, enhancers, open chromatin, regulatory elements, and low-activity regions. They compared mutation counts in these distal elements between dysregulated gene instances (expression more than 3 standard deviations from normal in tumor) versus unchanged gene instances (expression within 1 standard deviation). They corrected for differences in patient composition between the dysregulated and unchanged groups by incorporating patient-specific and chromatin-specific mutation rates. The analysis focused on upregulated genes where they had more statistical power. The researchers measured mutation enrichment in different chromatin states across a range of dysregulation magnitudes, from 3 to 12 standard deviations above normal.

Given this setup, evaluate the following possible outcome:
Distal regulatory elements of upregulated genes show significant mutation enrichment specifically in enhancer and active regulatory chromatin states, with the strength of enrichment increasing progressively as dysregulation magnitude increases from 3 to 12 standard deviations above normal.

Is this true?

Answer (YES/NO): NO